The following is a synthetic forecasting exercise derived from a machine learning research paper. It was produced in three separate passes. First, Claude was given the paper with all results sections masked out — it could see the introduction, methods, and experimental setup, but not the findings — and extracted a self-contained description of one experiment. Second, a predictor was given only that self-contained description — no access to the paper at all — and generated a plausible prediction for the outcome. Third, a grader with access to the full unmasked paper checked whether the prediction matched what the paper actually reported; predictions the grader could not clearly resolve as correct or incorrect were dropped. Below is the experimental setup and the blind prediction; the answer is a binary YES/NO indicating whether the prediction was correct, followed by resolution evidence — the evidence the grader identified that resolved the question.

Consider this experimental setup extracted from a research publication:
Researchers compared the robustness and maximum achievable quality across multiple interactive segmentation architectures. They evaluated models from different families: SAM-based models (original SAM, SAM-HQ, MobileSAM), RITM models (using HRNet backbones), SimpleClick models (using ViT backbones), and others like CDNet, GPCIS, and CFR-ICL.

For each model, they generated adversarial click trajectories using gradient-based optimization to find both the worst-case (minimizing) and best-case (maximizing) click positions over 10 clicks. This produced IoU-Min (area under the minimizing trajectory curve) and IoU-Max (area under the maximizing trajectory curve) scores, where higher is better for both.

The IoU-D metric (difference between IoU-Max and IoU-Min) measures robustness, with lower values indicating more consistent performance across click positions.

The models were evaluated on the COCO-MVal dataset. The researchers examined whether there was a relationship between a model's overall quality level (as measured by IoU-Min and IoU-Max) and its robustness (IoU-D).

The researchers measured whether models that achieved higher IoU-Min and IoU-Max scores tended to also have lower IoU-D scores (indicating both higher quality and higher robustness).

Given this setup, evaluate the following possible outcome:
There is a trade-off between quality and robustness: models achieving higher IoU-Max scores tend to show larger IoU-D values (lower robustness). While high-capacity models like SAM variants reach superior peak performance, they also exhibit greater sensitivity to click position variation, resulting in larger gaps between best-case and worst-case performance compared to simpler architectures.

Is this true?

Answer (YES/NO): NO